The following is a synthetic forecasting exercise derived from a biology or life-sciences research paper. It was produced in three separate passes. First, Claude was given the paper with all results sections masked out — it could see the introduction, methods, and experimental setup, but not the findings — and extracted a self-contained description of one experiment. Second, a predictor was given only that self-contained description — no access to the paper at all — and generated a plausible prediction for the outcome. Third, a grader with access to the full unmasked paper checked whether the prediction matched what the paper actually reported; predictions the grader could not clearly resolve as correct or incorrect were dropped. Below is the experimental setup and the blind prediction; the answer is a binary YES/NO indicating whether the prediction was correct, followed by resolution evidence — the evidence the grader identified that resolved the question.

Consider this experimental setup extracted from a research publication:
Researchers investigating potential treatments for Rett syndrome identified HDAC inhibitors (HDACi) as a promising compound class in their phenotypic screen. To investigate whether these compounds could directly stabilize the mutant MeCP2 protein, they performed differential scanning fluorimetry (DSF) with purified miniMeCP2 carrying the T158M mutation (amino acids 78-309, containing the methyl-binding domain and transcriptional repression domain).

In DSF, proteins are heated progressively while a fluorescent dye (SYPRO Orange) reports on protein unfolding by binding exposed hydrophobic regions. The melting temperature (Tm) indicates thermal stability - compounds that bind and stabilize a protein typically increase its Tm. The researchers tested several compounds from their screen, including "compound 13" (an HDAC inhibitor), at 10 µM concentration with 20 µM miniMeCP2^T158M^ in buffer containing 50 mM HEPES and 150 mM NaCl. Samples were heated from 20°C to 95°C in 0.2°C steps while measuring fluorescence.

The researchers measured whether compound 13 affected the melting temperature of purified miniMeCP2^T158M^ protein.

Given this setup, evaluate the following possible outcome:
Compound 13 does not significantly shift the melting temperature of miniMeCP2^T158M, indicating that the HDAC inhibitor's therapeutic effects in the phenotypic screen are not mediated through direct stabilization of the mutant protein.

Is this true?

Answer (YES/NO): NO